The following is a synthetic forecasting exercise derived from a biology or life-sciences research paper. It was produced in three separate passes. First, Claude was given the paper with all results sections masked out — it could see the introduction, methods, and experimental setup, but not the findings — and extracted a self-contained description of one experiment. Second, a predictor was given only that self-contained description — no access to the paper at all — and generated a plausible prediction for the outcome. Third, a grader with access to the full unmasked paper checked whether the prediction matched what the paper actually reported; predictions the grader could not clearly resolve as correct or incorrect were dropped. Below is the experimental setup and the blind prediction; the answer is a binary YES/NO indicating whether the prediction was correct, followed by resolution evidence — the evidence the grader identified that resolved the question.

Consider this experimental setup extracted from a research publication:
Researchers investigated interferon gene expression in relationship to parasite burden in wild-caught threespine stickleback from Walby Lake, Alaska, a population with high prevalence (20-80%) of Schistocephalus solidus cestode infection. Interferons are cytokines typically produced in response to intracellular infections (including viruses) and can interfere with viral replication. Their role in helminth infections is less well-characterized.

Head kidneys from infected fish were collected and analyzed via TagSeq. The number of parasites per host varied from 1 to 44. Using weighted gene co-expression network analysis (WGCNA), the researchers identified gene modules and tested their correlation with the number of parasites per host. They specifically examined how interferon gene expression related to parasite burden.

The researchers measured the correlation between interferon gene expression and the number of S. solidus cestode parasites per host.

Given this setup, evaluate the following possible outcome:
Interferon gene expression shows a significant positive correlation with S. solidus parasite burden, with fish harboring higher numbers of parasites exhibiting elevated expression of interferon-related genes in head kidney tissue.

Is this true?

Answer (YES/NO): YES